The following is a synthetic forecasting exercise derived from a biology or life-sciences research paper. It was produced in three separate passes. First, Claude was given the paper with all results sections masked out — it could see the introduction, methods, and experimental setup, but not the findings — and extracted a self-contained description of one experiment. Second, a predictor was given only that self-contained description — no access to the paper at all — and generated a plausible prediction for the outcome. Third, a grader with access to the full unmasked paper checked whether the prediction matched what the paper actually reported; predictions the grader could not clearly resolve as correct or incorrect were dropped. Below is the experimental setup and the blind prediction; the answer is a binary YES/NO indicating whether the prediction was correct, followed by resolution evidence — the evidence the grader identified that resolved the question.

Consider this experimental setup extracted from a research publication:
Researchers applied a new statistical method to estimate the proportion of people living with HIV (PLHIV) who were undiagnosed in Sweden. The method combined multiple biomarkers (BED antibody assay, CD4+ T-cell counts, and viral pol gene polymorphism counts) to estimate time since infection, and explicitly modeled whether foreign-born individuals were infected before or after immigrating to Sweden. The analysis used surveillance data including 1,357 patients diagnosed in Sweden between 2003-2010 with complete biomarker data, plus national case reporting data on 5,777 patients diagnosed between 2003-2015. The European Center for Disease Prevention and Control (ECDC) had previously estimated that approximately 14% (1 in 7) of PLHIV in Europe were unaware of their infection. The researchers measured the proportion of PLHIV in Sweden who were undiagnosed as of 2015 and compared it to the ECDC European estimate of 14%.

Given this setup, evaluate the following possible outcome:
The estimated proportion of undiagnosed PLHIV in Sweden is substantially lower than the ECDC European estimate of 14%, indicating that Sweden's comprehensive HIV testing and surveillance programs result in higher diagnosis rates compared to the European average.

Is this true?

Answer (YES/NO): YES